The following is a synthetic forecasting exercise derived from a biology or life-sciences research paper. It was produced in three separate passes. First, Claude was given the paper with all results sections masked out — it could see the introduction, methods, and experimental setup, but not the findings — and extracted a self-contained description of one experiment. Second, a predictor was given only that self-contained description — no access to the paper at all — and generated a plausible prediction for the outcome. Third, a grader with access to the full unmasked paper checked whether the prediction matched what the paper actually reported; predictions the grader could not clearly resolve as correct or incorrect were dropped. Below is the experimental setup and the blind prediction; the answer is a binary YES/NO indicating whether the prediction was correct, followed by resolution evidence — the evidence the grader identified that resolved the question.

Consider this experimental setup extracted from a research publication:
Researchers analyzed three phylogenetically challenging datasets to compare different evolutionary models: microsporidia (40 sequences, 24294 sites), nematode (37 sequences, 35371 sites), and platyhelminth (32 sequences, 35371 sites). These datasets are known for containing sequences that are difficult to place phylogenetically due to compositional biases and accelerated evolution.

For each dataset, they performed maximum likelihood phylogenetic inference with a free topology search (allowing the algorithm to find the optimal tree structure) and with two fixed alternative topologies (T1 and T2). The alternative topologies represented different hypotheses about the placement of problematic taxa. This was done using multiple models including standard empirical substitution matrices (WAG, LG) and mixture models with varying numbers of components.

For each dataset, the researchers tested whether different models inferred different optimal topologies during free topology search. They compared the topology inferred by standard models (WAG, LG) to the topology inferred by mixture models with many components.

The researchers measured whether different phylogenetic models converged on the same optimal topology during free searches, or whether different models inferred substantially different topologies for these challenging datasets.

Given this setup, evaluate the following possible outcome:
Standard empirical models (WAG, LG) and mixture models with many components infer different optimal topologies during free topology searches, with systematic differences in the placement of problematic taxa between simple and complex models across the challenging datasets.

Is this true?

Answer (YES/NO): YES